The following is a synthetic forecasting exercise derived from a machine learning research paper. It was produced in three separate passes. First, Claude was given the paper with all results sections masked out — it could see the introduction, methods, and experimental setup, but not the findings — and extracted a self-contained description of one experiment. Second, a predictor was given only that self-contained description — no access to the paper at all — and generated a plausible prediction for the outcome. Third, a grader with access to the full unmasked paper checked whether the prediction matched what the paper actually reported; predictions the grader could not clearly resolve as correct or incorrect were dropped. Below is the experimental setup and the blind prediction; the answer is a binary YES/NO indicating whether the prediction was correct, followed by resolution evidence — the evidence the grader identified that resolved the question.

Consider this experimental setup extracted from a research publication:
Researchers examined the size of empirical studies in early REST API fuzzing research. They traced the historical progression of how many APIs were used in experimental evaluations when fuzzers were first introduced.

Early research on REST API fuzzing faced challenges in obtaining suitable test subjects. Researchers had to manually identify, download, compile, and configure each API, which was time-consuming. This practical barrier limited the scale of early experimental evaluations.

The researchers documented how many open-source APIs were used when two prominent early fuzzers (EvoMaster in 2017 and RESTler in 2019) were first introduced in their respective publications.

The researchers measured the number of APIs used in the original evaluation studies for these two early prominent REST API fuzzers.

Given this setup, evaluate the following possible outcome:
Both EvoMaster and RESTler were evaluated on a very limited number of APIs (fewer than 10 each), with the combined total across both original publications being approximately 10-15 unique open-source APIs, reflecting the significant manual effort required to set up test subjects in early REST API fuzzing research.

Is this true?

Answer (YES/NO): NO